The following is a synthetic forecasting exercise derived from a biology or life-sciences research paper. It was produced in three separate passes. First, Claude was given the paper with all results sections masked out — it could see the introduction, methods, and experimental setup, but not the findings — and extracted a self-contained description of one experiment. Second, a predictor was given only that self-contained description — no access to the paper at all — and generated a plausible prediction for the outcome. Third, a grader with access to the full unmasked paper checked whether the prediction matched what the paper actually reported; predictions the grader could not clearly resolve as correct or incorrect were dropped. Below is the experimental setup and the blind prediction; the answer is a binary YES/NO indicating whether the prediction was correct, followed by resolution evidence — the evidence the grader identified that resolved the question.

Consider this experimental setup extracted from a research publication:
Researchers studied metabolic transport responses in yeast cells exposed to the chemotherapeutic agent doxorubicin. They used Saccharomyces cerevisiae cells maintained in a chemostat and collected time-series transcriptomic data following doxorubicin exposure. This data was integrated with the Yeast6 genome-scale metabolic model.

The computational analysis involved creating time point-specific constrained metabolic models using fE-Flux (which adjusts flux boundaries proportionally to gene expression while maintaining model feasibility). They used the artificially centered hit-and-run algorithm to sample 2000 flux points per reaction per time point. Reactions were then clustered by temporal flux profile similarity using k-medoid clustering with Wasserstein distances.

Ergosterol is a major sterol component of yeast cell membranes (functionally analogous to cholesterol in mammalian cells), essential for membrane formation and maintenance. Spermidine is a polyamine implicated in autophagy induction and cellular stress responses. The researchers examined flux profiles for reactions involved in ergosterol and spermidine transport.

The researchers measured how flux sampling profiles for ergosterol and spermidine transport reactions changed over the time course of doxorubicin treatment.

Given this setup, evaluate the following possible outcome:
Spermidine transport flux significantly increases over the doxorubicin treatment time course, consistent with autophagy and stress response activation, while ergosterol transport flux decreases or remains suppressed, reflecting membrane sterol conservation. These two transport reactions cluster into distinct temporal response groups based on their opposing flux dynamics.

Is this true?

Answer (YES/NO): NO